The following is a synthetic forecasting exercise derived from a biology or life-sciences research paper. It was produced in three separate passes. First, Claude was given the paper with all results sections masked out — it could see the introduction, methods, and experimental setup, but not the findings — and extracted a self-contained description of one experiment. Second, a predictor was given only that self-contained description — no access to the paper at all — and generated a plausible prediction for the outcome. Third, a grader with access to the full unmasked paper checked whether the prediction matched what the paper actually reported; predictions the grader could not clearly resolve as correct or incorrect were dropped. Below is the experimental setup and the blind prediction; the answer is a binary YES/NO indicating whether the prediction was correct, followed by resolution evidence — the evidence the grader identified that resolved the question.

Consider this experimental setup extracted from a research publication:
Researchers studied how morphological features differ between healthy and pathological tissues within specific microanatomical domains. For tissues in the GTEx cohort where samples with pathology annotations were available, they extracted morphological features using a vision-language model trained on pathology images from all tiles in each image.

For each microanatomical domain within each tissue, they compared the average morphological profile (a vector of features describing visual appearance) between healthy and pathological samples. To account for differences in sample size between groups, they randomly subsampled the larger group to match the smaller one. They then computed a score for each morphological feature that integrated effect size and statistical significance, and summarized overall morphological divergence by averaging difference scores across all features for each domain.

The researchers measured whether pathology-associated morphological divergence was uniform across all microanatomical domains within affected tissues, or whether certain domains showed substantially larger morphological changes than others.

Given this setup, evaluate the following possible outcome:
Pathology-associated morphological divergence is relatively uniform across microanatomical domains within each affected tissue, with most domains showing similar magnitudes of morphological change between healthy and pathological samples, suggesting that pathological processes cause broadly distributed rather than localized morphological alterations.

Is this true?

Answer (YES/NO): NO